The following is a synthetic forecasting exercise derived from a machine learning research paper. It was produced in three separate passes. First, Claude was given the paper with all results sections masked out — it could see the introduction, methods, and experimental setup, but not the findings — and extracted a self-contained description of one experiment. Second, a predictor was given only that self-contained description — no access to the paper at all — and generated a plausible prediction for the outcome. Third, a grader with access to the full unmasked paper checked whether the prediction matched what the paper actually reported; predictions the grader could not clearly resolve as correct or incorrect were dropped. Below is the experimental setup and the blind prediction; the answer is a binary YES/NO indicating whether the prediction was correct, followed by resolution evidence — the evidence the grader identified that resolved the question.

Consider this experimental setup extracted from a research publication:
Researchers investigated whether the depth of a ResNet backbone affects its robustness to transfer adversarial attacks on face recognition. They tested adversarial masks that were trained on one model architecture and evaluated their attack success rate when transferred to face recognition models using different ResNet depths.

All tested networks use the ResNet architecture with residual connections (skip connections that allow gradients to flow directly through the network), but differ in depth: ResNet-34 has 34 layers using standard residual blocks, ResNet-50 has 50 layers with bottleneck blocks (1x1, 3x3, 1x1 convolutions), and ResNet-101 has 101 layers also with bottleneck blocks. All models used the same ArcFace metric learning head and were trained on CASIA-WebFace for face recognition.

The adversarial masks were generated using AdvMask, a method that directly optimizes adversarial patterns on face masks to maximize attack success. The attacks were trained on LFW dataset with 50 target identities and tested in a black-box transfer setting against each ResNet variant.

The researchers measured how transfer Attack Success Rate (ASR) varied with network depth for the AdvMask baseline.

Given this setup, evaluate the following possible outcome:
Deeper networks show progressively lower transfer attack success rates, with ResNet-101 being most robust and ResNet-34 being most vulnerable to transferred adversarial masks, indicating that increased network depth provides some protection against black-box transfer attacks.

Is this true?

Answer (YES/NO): YES